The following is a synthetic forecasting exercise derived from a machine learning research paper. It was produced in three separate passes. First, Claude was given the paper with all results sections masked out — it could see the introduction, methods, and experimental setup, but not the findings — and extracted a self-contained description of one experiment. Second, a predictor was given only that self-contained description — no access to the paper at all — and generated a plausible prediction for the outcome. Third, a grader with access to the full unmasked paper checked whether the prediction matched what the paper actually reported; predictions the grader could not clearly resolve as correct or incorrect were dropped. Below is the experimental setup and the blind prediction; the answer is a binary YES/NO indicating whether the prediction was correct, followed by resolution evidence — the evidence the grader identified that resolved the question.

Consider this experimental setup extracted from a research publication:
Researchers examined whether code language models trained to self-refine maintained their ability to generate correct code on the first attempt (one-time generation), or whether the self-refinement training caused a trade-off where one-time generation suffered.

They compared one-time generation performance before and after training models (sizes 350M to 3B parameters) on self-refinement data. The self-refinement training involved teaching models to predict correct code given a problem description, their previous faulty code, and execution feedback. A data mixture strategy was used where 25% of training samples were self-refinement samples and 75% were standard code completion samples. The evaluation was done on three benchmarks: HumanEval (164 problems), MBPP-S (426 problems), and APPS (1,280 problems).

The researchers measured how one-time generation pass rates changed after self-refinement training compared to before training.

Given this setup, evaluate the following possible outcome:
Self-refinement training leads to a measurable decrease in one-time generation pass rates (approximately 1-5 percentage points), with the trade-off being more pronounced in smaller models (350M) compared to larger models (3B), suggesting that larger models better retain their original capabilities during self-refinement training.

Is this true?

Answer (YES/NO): NO